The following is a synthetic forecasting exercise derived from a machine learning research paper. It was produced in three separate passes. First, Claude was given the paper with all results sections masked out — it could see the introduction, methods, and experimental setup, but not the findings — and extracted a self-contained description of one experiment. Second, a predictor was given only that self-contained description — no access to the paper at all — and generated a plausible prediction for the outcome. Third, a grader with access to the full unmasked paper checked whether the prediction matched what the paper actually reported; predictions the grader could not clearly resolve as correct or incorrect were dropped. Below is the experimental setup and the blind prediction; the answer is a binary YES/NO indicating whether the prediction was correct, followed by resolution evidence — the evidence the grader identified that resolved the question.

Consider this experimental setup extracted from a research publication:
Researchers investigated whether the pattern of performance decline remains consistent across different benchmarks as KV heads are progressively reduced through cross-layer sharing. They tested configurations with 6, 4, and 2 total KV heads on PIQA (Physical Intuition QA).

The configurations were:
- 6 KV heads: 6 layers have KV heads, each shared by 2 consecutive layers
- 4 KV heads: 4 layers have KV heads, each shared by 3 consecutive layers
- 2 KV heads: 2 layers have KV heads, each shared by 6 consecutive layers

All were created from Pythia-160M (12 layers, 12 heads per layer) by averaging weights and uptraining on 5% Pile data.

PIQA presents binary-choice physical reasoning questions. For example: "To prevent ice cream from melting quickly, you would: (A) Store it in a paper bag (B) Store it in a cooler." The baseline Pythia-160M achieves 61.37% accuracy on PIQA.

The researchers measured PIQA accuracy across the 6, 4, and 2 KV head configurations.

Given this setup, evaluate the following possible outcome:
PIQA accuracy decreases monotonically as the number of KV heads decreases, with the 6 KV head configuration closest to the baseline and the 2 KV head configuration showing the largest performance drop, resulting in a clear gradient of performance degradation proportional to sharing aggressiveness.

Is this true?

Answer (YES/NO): YES